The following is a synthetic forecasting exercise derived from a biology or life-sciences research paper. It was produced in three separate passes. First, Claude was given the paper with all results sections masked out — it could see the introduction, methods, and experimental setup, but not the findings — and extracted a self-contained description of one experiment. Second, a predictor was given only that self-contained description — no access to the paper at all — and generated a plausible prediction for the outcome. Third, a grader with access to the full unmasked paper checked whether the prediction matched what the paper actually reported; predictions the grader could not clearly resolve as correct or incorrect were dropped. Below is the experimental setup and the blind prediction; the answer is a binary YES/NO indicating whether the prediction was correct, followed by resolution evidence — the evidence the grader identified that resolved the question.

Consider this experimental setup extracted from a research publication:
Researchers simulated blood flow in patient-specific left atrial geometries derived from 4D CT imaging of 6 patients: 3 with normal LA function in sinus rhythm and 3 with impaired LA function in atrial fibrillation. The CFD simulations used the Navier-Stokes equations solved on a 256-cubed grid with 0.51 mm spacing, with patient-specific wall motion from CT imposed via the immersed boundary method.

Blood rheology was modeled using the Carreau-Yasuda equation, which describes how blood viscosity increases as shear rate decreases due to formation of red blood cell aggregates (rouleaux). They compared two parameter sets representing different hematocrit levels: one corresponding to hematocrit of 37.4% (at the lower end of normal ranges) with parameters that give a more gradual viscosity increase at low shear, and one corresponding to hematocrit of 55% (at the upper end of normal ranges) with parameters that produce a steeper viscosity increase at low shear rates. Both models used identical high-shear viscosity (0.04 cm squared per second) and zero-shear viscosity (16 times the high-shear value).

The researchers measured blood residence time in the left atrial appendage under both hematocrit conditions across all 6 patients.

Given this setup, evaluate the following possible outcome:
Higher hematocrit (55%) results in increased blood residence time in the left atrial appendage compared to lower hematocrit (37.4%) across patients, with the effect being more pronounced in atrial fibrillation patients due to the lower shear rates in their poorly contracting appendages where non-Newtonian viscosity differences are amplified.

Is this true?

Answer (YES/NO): NO